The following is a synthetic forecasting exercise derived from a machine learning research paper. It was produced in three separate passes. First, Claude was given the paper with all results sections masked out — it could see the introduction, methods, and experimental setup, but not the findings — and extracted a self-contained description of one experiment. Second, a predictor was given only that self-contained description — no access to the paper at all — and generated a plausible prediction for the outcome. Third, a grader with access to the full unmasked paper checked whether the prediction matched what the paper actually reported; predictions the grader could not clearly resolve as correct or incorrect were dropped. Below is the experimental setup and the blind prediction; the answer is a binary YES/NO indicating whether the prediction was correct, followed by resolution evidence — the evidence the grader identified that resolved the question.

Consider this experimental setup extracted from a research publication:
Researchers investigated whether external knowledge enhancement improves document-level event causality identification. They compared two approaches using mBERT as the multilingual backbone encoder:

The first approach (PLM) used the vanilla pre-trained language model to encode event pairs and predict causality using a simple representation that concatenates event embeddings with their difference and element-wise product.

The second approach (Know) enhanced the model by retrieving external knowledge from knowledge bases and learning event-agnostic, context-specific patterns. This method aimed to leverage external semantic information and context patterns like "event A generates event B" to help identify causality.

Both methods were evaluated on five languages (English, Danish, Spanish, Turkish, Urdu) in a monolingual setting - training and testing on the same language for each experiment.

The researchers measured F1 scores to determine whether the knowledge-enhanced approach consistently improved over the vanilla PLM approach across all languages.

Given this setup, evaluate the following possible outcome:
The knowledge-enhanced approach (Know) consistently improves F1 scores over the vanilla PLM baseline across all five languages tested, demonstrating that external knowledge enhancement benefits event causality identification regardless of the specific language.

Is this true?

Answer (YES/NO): NO